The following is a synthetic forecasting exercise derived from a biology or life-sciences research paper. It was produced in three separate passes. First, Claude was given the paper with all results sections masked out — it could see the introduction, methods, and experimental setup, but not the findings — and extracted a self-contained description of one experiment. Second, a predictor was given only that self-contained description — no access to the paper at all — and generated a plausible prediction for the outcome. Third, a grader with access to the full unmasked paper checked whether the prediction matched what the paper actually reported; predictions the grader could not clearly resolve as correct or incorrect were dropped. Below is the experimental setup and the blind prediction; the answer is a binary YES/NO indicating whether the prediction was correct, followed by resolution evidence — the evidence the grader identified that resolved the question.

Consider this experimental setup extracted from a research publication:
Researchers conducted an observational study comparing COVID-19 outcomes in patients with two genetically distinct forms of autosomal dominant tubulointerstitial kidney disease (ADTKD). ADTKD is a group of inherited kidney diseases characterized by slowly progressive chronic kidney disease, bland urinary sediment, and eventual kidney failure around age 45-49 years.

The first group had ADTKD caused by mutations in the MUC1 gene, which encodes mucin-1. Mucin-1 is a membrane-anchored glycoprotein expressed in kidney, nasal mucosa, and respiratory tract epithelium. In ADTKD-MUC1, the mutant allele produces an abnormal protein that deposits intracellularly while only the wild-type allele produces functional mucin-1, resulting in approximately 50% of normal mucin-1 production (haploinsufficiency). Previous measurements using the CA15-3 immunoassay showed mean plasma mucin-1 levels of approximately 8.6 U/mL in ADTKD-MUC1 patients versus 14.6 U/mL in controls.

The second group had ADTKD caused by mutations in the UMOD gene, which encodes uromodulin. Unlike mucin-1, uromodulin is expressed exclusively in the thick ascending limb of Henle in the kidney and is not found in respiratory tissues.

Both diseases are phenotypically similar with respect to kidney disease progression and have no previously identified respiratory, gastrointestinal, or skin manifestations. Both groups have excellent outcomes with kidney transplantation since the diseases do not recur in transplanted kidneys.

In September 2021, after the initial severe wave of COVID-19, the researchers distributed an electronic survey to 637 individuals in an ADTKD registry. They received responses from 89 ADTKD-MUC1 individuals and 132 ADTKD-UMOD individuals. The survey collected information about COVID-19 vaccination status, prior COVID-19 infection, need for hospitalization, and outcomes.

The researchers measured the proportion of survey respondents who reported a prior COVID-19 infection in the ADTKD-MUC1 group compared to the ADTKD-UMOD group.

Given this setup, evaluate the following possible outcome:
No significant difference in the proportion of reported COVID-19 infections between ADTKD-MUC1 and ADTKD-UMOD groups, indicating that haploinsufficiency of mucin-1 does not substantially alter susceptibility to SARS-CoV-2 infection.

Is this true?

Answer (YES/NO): NO